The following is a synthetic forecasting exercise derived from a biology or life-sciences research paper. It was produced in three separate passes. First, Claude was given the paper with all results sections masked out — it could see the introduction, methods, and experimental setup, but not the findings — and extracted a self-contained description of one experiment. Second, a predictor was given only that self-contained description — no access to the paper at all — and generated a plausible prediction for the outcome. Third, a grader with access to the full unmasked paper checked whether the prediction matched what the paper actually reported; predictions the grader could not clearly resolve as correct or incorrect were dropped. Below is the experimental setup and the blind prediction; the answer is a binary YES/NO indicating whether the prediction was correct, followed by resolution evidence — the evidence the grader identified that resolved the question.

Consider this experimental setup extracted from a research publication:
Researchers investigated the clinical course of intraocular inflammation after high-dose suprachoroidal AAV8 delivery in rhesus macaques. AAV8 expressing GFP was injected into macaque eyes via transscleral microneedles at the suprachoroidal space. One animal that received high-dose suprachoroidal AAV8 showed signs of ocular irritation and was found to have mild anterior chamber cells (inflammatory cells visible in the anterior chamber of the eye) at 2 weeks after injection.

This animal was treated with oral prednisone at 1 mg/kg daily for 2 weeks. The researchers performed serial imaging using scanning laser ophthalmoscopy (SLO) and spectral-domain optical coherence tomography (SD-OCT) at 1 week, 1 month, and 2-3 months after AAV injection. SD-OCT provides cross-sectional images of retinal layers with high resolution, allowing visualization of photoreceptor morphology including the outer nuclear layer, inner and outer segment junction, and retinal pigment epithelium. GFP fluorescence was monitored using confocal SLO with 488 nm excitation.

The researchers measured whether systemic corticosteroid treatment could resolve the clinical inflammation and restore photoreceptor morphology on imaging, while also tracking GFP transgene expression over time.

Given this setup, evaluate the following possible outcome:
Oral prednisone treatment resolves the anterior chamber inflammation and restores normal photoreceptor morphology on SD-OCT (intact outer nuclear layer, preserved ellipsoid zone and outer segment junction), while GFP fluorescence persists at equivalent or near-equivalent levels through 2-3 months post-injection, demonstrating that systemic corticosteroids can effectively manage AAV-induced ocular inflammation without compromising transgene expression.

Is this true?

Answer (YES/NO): NO